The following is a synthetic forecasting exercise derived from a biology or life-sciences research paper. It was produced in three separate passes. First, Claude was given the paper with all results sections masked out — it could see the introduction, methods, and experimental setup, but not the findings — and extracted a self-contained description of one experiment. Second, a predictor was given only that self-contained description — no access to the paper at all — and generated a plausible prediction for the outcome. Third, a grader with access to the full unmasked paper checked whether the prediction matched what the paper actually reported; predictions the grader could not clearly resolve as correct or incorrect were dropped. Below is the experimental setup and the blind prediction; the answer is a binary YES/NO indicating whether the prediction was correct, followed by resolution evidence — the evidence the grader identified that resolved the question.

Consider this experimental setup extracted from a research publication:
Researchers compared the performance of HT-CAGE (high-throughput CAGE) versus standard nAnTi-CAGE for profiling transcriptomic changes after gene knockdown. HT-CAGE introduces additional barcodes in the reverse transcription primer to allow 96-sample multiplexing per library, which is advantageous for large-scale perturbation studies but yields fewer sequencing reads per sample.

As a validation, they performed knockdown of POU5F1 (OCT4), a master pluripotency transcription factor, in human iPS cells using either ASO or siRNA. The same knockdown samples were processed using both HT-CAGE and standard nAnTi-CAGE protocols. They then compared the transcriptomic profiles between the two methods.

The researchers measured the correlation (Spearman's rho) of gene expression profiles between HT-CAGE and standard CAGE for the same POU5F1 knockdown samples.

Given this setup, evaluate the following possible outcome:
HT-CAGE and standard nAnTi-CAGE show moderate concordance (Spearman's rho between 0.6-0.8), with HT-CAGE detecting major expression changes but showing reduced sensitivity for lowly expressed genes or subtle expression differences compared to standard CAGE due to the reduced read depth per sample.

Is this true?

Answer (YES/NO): YES